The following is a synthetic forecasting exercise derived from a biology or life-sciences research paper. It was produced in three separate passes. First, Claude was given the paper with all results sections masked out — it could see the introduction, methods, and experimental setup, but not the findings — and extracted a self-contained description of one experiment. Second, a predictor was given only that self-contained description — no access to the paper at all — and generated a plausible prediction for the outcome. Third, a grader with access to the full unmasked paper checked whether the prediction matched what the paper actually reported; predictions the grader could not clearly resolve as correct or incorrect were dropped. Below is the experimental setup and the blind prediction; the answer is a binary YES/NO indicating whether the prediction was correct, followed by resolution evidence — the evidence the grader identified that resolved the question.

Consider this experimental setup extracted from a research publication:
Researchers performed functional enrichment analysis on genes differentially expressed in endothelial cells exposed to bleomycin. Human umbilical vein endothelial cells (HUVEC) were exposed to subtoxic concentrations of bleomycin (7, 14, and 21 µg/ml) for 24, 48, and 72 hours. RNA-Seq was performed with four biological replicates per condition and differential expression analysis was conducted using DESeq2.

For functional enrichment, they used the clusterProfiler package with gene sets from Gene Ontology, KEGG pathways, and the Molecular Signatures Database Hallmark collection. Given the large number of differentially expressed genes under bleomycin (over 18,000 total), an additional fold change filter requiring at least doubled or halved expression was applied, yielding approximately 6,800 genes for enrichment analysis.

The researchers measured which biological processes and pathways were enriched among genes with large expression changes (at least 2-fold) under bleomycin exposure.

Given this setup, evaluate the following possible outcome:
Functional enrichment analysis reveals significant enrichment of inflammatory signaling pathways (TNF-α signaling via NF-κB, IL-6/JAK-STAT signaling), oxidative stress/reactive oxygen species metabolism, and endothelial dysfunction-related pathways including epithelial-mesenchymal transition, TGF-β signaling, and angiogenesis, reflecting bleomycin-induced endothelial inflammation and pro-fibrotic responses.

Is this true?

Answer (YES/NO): NO